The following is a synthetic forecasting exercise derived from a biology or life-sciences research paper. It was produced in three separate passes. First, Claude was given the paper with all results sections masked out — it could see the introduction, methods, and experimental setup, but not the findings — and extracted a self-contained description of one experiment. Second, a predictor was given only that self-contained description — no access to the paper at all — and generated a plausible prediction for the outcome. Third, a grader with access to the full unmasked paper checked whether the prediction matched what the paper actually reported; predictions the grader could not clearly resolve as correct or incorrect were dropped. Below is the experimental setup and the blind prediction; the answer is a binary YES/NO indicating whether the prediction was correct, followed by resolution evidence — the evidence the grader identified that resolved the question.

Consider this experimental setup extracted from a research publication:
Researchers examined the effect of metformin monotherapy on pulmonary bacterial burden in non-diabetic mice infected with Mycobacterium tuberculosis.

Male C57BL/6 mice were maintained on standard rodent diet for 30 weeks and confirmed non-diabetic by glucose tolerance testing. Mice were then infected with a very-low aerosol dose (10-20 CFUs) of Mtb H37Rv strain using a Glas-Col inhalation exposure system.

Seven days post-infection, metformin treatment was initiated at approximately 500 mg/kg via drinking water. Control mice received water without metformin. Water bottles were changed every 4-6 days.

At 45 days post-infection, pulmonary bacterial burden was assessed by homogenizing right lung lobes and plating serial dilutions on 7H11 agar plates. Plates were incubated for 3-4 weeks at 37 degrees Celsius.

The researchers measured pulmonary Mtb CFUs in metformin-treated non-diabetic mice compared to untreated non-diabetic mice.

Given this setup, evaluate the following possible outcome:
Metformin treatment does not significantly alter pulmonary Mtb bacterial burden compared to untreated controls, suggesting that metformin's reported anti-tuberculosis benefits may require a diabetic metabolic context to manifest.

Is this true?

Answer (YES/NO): NO